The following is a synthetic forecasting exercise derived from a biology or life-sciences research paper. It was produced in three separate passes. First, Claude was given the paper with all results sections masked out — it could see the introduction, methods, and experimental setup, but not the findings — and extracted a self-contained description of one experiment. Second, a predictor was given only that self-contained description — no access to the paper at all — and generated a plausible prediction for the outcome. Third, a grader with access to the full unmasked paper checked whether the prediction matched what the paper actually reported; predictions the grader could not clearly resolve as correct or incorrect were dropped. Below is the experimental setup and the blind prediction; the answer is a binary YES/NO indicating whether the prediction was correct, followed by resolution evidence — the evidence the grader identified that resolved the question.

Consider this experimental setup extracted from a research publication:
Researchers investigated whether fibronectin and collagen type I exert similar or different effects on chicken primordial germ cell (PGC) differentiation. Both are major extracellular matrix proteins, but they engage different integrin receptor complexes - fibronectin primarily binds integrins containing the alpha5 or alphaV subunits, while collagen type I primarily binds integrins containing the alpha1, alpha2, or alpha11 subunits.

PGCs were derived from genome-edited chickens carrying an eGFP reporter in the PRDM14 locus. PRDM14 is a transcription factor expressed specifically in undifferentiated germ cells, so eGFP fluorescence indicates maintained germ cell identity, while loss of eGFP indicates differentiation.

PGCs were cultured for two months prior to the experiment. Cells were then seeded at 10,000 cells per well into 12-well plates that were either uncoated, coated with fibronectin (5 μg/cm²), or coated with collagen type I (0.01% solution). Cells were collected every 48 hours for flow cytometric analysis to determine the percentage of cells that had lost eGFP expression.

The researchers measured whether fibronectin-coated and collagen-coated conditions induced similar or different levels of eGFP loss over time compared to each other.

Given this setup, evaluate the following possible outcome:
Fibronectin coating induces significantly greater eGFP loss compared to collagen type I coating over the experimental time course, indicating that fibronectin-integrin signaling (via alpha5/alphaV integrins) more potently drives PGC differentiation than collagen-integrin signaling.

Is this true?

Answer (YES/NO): NO